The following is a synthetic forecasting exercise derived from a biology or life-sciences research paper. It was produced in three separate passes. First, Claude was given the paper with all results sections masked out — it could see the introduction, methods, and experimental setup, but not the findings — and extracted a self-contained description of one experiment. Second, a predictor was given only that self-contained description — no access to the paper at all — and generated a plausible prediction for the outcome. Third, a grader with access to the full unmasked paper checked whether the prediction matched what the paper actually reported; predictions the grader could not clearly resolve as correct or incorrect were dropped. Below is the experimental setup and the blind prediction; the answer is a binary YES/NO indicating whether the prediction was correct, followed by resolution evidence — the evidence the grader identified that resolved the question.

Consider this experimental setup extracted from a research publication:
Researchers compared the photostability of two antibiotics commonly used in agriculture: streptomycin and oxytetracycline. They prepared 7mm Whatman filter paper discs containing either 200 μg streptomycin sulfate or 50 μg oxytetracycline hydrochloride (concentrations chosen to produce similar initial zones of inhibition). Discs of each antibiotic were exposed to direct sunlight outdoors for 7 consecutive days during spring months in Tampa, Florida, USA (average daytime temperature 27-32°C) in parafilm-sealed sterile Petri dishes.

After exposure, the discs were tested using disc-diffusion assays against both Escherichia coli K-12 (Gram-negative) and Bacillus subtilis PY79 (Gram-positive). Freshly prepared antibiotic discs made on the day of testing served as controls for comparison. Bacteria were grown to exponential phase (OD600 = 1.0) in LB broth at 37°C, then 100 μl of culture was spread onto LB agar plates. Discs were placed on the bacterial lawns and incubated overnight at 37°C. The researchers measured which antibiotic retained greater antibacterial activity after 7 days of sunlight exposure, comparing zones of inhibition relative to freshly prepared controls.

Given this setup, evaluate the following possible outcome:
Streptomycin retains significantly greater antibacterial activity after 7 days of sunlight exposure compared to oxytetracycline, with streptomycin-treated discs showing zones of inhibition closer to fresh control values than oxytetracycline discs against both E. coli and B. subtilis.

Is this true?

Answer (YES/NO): YES